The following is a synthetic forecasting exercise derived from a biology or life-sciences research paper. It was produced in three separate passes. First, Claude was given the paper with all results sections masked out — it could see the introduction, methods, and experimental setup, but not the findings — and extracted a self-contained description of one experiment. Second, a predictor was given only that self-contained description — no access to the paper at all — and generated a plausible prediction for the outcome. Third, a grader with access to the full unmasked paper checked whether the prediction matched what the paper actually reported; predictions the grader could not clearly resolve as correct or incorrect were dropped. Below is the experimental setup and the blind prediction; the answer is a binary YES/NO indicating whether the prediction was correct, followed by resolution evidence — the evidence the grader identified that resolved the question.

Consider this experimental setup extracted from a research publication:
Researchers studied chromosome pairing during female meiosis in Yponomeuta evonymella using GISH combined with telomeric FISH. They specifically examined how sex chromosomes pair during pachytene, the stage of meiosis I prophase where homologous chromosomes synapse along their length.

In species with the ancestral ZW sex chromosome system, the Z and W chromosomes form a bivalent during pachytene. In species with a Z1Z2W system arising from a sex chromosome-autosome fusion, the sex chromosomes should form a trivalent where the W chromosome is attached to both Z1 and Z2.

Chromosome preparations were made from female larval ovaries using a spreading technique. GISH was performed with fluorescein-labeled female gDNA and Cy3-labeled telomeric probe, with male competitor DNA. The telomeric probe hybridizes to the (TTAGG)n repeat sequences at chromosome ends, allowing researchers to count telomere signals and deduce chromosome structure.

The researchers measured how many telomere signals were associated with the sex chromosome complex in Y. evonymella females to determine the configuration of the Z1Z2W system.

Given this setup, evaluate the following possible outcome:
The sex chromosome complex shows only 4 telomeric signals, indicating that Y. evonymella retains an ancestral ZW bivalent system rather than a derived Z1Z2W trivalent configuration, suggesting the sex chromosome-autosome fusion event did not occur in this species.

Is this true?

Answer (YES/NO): NO